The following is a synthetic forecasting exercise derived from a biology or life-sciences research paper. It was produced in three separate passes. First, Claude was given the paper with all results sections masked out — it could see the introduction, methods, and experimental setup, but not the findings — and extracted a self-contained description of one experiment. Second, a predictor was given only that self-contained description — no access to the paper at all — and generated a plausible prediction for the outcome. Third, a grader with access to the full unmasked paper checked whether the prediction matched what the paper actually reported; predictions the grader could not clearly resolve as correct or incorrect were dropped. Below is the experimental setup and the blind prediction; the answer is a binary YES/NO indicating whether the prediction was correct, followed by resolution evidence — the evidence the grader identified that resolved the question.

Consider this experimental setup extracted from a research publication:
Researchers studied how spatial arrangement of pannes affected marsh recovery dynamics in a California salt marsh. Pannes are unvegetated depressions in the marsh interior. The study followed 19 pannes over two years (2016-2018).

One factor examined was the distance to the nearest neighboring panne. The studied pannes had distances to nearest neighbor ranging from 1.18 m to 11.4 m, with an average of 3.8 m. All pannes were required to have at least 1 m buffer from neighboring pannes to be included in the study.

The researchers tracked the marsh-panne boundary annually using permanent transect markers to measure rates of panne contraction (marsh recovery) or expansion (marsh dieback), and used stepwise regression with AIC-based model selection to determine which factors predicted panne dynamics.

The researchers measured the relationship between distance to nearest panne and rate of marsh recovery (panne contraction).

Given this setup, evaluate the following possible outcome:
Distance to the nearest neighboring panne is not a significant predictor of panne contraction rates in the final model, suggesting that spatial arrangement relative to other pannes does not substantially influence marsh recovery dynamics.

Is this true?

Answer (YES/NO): NO